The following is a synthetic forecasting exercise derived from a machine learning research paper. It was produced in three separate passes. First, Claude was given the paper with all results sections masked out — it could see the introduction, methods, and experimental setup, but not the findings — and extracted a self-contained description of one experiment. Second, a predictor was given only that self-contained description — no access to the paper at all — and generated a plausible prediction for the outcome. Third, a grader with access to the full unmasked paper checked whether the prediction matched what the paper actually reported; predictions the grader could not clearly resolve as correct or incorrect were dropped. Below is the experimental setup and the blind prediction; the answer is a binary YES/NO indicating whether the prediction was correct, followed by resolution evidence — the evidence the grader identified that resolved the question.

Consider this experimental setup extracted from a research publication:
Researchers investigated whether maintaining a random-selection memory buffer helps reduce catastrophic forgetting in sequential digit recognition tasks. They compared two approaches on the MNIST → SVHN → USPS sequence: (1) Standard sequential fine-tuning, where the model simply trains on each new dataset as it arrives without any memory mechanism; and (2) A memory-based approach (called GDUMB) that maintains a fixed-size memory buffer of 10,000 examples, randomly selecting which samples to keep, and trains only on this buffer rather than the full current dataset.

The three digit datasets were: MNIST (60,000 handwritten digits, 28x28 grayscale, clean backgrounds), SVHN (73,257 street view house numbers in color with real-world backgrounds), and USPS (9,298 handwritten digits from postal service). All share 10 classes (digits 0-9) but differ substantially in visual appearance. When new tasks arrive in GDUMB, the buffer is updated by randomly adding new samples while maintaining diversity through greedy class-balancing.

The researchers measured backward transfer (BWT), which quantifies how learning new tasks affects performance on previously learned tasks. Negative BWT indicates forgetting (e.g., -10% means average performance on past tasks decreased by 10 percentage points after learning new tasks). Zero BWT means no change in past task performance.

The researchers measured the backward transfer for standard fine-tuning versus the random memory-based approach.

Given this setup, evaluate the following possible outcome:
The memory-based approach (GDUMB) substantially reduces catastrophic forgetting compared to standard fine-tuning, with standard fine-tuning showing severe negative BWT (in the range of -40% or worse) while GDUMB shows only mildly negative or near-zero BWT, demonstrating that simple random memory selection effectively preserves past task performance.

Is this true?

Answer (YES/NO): NO